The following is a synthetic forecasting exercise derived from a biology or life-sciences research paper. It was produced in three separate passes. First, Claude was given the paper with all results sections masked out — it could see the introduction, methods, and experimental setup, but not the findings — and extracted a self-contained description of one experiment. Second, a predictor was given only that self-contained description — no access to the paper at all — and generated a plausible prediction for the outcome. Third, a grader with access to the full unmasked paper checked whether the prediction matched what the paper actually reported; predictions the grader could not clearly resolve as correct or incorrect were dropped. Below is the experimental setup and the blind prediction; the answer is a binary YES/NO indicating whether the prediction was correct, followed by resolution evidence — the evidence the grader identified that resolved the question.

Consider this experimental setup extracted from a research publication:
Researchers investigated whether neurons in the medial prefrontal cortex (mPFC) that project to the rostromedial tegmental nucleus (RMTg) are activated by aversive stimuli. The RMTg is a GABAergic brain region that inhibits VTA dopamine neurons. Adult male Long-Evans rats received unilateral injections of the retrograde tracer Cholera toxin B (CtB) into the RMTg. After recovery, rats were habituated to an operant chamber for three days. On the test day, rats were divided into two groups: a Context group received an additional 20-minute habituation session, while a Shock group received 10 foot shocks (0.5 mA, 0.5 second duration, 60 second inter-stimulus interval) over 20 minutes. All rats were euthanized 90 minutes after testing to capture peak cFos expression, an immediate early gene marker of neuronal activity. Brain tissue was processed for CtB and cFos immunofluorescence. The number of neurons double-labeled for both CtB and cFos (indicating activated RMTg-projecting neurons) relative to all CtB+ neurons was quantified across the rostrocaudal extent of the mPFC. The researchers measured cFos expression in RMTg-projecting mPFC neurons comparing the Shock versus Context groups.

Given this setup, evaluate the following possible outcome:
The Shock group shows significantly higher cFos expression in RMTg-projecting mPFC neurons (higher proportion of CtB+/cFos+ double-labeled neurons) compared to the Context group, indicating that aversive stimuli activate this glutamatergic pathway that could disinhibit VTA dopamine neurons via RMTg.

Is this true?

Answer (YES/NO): NO